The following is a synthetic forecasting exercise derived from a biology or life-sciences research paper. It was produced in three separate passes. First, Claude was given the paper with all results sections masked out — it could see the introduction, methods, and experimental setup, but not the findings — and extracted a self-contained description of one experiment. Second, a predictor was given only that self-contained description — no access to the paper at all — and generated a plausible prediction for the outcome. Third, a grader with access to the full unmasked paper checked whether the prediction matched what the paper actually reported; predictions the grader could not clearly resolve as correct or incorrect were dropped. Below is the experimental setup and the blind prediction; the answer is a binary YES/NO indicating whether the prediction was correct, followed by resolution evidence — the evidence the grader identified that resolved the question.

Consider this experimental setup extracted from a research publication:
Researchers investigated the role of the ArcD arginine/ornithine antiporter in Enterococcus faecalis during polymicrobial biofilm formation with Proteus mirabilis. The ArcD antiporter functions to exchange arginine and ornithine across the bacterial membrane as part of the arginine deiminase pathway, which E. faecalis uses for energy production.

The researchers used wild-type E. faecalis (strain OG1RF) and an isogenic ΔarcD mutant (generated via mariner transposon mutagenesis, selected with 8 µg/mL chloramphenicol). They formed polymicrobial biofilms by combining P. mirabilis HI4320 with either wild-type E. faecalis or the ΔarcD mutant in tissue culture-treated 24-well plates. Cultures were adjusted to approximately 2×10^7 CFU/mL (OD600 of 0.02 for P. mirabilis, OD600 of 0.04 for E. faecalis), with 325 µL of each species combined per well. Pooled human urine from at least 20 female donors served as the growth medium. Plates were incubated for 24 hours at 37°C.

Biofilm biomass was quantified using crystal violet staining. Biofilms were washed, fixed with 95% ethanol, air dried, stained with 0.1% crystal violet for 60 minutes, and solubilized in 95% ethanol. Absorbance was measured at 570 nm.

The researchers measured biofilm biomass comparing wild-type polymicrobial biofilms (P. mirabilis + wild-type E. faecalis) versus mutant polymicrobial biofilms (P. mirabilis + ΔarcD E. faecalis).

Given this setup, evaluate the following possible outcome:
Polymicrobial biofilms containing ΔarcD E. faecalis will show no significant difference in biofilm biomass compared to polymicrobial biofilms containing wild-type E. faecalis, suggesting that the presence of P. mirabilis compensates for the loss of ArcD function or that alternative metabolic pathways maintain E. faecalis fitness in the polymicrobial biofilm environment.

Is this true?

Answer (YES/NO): YES